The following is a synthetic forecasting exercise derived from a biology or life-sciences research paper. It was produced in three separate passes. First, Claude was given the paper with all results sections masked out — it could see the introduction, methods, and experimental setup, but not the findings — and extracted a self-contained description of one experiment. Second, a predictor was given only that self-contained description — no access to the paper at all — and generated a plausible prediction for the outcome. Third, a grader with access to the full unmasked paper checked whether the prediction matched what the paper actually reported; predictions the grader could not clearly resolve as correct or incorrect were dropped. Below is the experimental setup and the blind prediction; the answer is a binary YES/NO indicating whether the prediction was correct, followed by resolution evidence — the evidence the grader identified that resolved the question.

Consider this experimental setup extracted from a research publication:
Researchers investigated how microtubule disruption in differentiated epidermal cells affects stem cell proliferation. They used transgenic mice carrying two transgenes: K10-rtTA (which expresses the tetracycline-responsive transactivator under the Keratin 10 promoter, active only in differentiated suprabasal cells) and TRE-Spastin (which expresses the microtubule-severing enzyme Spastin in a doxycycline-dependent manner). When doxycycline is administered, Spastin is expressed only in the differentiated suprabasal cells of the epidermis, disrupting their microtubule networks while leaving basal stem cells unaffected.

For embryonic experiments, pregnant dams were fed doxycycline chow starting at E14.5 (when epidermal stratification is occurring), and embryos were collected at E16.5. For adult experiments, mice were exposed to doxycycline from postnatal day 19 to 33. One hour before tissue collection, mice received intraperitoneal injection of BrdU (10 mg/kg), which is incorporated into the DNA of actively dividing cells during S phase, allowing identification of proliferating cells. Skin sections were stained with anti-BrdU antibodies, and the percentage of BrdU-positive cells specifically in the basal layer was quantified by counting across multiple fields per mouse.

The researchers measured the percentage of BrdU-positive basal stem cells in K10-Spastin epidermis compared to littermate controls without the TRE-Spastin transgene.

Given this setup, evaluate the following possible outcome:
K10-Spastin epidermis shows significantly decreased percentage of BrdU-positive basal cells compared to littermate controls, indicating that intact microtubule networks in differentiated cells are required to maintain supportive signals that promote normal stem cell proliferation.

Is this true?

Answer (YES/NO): NO